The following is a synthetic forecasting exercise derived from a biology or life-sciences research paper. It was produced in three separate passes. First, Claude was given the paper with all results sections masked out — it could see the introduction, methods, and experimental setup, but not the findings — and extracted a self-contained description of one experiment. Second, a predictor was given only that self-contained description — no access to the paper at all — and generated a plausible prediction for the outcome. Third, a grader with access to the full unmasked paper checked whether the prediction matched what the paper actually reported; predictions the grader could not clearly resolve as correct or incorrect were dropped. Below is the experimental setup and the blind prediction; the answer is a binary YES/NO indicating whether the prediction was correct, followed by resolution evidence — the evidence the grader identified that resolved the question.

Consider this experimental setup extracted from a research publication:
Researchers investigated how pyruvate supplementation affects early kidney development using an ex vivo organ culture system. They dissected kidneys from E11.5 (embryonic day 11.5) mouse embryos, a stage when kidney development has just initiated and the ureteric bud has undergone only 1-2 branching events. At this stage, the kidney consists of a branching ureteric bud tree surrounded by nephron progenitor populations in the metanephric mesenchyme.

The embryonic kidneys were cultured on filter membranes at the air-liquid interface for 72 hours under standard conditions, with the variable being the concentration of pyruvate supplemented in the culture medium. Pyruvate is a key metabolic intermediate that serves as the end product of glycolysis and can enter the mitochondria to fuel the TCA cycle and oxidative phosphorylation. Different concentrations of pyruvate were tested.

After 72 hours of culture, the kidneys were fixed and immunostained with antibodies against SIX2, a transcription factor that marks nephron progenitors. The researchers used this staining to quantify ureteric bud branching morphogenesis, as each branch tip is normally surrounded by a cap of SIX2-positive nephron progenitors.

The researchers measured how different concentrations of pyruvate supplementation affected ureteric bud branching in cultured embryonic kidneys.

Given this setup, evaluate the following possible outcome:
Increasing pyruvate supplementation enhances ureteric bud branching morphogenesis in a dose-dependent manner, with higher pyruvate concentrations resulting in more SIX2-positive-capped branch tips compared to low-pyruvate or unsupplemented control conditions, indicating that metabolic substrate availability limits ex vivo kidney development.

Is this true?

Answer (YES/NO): NO